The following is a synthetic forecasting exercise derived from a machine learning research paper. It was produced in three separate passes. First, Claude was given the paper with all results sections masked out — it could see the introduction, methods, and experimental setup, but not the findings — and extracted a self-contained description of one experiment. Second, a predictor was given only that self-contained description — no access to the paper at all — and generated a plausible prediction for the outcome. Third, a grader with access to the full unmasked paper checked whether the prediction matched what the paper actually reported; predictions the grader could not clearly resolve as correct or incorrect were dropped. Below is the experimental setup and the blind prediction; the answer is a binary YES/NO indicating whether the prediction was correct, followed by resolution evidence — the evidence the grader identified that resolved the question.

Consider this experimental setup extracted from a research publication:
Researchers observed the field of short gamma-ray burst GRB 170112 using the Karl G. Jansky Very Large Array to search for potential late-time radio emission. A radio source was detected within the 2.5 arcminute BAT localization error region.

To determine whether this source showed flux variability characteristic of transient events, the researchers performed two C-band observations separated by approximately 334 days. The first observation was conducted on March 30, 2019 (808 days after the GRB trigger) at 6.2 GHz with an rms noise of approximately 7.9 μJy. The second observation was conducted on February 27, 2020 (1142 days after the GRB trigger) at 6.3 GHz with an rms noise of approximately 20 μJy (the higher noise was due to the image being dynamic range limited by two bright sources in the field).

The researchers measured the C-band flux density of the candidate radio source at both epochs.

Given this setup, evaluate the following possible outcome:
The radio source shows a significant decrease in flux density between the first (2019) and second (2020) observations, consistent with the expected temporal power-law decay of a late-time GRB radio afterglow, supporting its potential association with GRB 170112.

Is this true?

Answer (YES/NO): NO